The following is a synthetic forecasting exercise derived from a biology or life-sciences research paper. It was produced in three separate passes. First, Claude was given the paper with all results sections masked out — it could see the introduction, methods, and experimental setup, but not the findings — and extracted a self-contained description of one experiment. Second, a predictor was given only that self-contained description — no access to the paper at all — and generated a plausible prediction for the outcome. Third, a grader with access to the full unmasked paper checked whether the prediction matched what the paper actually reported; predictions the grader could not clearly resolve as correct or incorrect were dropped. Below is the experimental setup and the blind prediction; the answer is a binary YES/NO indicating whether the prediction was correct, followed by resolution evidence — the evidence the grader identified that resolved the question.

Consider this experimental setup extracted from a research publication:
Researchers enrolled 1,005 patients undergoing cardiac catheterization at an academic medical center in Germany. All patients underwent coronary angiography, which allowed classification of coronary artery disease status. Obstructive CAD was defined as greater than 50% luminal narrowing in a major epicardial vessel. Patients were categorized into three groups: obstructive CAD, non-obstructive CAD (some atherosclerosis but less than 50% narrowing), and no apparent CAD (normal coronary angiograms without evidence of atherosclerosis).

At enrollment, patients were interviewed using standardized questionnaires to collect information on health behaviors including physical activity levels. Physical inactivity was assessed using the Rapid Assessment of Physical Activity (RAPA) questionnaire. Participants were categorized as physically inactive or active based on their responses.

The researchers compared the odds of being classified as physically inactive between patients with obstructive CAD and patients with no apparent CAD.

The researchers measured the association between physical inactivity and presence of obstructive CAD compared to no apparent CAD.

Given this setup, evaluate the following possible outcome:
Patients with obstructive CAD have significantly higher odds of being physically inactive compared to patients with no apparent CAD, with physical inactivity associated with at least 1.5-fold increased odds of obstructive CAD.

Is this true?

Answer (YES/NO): YES